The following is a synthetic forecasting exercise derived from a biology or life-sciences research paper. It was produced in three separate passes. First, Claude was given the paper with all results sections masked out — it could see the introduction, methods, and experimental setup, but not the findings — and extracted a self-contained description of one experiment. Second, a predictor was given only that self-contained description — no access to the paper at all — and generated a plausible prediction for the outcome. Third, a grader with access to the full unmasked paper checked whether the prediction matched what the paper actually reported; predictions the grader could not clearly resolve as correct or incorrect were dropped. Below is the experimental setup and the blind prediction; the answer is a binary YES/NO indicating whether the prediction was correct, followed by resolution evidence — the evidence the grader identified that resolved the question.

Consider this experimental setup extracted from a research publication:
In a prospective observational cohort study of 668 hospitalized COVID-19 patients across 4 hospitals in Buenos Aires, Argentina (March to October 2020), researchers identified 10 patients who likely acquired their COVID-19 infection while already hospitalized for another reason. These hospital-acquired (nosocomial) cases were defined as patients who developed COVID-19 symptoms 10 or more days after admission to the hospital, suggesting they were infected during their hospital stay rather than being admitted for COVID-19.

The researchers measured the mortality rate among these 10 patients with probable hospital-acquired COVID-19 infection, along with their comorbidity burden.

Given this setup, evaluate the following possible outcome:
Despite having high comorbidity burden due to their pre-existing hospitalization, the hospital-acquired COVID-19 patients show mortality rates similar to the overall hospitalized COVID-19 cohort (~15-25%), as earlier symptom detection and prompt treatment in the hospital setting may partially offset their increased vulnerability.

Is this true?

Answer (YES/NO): NO